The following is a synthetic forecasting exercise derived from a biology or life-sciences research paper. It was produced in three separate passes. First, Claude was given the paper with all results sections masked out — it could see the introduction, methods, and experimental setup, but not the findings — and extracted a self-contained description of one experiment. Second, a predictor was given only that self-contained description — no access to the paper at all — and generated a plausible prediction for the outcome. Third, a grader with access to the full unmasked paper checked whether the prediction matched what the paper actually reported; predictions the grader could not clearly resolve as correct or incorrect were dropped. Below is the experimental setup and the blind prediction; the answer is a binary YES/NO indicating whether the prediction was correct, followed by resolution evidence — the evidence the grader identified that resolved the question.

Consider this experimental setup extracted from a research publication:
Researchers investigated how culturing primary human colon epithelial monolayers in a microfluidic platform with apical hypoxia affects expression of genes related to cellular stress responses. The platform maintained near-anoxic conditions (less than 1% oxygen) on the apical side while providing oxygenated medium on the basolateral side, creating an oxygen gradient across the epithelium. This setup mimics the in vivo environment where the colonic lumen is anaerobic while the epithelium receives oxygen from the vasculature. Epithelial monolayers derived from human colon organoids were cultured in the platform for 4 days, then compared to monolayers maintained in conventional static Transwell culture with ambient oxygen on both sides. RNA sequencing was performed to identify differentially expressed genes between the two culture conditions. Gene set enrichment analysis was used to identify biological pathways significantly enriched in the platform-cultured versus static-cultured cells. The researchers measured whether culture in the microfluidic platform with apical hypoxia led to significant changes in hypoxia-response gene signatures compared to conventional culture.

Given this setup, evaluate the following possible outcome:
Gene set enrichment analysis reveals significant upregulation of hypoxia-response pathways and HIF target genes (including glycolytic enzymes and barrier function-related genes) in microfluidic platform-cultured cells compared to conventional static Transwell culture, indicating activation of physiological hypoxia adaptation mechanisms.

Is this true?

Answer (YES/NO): NO